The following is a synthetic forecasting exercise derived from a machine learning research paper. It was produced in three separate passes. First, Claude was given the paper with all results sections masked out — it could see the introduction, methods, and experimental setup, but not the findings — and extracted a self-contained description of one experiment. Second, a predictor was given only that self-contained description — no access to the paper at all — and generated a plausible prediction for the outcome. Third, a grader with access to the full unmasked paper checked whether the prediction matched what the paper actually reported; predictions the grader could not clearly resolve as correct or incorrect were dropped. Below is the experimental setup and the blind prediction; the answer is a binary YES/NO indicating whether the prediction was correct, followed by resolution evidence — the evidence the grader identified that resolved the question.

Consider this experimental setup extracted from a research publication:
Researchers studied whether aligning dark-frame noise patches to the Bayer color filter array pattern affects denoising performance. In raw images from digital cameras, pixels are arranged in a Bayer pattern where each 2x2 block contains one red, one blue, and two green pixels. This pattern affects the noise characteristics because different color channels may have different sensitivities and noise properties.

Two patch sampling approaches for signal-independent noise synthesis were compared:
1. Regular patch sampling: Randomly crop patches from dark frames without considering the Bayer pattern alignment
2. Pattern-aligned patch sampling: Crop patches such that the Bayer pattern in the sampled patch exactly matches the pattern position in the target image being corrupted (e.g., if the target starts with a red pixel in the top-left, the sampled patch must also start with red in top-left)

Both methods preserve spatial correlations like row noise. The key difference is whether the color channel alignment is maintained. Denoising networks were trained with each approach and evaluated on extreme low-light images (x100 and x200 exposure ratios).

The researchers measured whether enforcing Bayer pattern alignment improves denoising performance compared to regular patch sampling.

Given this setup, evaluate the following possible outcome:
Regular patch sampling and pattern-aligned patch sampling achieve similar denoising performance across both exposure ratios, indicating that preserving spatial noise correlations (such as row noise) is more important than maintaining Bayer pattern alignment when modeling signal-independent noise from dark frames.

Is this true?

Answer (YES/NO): NO